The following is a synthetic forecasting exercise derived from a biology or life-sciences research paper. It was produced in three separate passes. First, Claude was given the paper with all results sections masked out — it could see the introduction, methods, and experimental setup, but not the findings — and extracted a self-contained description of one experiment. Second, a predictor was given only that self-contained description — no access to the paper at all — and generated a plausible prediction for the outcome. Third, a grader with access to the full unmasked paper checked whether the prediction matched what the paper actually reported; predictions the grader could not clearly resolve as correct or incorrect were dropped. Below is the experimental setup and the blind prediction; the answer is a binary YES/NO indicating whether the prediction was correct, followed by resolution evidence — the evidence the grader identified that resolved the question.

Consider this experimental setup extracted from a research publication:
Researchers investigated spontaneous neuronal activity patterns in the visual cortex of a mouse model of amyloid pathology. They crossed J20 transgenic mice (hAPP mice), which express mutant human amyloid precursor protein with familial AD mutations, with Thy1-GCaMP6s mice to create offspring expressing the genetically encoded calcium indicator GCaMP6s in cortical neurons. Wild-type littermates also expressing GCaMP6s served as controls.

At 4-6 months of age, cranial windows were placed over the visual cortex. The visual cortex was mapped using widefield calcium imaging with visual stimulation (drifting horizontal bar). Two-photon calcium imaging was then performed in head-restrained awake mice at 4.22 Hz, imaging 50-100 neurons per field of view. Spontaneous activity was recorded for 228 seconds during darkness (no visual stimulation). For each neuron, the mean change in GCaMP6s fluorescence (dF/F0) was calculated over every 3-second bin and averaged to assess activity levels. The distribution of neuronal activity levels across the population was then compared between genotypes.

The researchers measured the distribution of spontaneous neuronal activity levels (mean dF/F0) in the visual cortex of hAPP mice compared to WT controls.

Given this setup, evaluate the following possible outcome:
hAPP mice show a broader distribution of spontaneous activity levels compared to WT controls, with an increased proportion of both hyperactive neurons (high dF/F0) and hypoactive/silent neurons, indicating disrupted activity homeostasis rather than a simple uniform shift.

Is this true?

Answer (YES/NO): NO